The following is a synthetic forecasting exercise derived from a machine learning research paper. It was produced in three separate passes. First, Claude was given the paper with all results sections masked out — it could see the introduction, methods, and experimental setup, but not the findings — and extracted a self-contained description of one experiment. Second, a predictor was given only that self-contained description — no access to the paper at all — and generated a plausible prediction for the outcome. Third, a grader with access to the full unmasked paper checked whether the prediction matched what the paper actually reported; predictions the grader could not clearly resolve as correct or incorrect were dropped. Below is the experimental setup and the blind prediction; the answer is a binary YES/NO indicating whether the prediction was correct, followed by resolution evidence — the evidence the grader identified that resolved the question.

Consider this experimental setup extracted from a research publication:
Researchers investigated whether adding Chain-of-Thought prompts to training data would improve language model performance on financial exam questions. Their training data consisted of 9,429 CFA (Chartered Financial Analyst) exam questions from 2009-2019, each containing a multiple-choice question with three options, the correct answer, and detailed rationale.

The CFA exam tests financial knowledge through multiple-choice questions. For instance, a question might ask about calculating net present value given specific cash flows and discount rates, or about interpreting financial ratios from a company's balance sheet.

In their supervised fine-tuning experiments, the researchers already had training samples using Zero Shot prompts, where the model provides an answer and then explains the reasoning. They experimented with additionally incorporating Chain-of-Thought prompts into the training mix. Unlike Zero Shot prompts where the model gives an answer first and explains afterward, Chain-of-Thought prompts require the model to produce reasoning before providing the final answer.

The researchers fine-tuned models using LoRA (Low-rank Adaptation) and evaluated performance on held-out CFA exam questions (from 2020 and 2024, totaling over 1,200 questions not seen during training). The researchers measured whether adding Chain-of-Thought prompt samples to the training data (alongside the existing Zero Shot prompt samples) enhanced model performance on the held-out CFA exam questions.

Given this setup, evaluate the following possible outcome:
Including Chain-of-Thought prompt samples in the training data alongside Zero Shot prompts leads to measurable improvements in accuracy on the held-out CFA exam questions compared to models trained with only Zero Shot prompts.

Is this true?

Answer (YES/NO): YES